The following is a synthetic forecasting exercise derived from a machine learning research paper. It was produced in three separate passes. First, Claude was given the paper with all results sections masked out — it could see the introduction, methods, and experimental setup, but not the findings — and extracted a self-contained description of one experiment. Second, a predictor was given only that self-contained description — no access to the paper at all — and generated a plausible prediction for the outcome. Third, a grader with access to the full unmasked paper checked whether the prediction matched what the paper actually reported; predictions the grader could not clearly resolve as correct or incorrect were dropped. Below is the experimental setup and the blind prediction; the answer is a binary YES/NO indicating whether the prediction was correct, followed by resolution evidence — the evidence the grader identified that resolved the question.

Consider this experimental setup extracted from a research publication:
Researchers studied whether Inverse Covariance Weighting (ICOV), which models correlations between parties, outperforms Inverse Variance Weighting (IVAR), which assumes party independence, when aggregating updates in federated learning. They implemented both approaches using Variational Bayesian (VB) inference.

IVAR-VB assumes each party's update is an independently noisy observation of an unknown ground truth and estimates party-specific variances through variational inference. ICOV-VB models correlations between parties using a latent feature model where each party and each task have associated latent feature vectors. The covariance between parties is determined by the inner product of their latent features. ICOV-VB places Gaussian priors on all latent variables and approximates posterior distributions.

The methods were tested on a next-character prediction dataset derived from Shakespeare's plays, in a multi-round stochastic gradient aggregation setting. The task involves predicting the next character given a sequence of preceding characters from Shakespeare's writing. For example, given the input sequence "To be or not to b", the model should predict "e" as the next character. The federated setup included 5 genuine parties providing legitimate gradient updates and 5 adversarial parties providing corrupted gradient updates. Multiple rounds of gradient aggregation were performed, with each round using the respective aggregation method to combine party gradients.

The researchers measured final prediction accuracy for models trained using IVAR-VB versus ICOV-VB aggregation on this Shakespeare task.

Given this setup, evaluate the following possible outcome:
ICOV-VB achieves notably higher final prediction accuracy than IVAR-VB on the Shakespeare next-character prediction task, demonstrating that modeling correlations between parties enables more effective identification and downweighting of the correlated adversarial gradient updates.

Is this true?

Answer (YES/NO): NO